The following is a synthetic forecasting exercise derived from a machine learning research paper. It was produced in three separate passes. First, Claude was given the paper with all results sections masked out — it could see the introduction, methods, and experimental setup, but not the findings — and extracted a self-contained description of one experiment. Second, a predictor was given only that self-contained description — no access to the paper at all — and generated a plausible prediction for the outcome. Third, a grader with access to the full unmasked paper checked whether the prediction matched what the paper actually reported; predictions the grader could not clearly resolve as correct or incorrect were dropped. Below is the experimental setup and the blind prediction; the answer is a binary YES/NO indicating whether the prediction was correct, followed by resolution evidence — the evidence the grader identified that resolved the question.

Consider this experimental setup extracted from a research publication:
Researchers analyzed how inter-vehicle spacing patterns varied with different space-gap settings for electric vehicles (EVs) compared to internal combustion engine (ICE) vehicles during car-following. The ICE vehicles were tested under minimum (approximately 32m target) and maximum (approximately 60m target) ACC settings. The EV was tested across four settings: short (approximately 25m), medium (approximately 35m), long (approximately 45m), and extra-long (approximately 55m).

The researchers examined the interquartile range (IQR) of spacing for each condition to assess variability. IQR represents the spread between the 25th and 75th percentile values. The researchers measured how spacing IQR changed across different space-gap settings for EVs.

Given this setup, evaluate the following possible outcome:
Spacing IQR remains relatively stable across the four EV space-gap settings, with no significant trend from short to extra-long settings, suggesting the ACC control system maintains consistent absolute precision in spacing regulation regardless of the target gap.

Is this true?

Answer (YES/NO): NO